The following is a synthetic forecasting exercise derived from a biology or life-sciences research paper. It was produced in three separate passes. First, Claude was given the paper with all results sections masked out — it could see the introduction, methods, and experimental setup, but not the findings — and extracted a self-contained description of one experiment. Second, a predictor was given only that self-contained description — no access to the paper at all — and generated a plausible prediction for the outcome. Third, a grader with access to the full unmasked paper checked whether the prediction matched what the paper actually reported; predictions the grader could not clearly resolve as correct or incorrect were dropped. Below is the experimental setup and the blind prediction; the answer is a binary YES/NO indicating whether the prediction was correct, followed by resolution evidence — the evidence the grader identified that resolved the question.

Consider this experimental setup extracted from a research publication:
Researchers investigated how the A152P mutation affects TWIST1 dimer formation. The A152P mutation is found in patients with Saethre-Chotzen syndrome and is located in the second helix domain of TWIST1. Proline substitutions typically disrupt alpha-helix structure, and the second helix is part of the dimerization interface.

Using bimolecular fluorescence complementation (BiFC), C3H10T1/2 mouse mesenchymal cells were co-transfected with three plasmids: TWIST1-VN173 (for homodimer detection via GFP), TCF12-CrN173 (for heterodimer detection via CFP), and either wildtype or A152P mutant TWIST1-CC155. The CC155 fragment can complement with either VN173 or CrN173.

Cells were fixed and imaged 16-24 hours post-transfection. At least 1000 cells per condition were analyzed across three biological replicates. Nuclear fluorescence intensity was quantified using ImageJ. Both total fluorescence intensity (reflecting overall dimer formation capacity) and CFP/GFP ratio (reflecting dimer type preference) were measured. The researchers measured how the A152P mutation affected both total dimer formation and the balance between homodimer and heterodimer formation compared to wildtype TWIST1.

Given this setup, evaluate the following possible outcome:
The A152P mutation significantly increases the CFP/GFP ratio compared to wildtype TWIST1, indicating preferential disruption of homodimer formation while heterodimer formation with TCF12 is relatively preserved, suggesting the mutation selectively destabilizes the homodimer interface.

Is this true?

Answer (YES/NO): NO